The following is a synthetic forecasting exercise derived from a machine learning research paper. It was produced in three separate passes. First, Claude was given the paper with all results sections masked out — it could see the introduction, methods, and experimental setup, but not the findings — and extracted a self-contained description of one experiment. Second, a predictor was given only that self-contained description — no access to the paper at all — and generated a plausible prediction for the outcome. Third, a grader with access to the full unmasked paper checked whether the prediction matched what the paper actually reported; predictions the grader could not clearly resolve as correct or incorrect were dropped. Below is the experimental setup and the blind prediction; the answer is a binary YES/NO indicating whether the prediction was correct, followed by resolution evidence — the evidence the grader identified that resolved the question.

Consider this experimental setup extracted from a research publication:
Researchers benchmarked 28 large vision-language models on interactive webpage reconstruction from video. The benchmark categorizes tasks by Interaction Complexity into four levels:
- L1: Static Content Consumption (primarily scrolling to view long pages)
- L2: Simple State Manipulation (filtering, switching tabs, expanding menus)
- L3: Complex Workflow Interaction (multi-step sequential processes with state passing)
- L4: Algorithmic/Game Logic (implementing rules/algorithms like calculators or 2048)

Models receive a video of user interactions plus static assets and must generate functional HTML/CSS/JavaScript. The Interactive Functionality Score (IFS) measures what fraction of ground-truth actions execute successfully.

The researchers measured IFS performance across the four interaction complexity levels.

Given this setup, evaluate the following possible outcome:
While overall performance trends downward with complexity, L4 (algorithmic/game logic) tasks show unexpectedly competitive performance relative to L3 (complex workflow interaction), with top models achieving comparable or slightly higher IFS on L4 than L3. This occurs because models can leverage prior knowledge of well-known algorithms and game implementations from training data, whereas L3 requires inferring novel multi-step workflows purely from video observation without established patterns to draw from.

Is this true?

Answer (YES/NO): NO